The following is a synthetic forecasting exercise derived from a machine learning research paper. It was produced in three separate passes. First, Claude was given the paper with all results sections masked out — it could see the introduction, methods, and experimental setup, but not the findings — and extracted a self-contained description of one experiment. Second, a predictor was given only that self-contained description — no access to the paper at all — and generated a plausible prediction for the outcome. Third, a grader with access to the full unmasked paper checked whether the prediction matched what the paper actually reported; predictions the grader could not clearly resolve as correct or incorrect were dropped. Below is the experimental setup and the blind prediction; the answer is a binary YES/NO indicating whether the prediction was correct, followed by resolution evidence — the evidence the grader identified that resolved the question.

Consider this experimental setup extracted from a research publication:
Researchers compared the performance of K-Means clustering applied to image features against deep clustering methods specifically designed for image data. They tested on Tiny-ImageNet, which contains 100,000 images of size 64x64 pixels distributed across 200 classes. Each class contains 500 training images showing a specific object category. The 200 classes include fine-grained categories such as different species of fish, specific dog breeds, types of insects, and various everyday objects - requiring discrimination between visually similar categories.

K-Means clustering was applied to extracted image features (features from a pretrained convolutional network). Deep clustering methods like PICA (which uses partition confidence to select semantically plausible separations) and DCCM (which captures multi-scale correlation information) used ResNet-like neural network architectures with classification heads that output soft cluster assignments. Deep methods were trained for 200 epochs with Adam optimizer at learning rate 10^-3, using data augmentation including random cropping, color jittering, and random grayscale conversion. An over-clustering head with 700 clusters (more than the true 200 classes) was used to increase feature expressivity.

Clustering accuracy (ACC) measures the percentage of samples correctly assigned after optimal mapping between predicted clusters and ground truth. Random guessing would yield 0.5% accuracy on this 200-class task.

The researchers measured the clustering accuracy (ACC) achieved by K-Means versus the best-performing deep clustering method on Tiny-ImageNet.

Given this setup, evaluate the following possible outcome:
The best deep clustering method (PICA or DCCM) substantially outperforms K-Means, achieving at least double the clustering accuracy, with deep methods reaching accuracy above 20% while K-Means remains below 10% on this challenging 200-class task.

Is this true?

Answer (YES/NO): NO